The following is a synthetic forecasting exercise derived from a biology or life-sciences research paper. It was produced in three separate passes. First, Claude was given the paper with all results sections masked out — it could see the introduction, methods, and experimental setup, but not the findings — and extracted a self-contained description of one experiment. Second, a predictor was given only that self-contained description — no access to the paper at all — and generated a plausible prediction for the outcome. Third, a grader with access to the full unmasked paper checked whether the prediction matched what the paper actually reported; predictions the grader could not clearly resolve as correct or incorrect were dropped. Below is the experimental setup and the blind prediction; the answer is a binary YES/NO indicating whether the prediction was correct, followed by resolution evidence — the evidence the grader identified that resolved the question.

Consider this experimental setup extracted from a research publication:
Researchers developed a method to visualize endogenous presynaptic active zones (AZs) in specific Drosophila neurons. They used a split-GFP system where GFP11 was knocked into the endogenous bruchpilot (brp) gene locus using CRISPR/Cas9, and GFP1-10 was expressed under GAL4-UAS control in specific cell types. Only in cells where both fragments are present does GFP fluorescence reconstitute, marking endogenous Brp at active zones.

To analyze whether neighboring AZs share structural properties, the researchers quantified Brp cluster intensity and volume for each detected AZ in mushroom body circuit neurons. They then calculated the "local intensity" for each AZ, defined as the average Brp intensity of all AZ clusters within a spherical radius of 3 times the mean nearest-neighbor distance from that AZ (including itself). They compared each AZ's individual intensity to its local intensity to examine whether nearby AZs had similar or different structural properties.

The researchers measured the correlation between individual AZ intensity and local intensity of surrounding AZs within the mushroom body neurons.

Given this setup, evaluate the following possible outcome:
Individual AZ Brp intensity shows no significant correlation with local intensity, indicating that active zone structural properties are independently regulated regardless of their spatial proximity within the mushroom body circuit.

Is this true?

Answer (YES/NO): NO